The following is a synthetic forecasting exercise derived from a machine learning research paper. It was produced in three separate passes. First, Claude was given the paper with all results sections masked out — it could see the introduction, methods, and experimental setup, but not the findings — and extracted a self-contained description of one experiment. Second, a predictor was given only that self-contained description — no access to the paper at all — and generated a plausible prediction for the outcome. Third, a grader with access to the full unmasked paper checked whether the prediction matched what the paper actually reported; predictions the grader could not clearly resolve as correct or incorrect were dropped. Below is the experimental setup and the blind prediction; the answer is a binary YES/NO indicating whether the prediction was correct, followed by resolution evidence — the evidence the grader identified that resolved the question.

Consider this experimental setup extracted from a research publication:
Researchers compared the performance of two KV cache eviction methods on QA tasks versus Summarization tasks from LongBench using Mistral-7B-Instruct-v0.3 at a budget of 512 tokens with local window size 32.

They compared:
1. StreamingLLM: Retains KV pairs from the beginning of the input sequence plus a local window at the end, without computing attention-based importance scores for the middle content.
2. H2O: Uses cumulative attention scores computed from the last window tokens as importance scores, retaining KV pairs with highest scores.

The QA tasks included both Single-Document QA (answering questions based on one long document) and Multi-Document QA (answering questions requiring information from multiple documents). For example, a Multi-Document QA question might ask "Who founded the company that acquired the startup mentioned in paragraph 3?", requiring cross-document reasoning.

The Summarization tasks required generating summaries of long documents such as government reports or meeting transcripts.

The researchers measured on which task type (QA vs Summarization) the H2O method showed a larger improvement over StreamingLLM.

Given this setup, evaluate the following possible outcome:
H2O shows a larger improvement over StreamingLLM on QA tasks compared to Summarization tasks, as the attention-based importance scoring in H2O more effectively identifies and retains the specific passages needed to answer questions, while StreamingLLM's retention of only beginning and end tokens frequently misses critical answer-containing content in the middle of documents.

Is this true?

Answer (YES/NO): YES